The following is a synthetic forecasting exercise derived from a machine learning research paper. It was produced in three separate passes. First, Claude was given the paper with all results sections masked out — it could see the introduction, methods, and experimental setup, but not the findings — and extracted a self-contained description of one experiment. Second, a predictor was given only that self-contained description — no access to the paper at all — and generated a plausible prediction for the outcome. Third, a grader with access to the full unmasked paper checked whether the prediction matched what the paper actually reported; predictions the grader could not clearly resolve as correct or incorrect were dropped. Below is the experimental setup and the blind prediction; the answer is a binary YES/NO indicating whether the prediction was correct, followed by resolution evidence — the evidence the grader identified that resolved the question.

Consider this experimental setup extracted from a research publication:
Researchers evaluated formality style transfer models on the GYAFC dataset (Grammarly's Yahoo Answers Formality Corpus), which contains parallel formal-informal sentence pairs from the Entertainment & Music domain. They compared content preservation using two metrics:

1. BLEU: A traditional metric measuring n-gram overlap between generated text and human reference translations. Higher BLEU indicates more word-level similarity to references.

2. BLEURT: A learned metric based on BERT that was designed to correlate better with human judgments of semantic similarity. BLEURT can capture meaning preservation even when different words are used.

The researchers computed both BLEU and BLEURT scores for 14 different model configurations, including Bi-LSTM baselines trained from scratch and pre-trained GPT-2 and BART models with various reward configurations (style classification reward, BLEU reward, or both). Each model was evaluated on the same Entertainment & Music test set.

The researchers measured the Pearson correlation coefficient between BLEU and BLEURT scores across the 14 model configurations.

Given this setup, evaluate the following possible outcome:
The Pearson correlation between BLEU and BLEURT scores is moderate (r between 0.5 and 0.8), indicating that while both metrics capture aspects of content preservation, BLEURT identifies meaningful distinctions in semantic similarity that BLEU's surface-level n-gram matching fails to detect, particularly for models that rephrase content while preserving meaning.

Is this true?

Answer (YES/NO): NO